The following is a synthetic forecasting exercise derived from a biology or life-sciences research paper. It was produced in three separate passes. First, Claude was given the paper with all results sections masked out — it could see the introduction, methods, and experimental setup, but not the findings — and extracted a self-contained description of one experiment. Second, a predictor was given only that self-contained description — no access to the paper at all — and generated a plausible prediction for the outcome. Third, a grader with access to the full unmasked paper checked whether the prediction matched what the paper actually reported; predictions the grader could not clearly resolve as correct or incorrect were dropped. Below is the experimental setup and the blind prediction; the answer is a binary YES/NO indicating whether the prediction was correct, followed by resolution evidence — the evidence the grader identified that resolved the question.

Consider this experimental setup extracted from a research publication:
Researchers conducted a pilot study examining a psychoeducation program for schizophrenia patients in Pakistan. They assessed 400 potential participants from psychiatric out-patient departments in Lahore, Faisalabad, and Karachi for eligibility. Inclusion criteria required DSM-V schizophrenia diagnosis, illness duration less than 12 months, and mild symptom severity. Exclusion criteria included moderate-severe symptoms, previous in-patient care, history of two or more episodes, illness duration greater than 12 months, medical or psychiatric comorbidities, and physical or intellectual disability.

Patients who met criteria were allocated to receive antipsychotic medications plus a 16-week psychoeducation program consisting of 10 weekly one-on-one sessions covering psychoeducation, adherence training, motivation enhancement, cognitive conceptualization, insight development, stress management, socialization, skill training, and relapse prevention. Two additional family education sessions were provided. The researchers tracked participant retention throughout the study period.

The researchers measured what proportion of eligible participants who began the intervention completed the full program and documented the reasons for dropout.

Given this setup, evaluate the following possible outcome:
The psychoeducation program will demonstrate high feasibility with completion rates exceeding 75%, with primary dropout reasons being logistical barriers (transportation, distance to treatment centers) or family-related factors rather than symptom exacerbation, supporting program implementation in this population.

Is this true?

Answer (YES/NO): YES